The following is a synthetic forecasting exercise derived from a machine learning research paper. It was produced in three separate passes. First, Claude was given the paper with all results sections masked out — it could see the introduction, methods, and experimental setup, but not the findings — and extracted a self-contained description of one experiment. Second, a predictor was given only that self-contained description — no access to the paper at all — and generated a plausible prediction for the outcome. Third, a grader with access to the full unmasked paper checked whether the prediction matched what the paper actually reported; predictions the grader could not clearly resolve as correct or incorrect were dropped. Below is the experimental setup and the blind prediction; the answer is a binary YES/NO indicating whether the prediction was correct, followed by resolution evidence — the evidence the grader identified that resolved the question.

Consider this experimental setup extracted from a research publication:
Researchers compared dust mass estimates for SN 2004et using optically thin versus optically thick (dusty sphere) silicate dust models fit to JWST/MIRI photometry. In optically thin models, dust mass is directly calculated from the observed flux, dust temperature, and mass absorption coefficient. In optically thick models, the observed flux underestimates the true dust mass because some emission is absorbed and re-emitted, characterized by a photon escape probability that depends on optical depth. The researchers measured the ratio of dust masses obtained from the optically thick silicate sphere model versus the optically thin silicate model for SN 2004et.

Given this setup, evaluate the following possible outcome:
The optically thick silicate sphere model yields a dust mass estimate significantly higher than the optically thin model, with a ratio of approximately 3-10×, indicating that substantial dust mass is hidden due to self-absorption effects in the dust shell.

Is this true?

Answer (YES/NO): YES